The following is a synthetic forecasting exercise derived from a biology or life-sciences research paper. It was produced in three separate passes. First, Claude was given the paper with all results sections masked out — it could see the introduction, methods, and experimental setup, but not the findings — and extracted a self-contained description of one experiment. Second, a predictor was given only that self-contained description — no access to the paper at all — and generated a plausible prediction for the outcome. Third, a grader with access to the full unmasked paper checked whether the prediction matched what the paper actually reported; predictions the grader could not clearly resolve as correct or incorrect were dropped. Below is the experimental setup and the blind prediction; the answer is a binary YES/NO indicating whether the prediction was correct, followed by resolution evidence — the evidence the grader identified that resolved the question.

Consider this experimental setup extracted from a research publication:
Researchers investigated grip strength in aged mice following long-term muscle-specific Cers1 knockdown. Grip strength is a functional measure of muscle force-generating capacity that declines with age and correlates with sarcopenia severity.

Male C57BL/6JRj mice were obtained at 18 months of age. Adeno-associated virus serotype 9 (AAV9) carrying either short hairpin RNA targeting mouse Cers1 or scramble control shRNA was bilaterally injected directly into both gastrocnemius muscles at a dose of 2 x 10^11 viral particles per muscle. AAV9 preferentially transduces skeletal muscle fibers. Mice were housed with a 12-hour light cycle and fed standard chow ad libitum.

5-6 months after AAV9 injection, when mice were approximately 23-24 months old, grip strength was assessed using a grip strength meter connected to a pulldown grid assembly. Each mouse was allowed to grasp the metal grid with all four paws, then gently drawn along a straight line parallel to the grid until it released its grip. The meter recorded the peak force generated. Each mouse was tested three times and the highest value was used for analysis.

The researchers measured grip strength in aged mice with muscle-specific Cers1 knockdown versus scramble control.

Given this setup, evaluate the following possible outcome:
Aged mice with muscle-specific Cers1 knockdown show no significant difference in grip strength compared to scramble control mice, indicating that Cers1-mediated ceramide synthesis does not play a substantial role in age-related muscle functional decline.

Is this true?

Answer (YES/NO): NO